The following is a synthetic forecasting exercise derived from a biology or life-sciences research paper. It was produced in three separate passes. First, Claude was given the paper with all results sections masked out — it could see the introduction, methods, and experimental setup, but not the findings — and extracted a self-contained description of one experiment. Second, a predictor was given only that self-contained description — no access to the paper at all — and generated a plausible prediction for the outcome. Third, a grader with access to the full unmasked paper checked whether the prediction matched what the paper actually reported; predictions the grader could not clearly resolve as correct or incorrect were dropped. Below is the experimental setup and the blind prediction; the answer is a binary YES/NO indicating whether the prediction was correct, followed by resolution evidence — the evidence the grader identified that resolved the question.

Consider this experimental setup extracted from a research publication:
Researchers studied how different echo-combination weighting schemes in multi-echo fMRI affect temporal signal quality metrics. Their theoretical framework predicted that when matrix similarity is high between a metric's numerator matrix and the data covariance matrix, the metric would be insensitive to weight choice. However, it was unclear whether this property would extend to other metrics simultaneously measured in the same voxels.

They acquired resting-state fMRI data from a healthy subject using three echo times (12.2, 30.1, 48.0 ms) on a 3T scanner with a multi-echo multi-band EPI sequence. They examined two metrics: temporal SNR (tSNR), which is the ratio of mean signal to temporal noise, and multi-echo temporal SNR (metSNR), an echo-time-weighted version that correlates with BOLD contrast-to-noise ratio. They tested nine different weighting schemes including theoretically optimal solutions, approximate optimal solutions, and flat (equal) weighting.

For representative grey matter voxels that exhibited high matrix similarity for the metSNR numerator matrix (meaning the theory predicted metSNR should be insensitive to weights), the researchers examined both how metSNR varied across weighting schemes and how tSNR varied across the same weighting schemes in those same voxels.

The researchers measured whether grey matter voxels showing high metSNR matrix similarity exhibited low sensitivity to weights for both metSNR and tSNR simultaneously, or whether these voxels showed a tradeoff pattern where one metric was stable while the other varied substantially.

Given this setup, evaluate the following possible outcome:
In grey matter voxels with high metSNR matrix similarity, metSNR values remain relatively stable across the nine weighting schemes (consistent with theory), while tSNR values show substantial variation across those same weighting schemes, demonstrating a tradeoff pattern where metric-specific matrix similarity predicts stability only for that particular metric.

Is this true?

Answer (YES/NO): YES